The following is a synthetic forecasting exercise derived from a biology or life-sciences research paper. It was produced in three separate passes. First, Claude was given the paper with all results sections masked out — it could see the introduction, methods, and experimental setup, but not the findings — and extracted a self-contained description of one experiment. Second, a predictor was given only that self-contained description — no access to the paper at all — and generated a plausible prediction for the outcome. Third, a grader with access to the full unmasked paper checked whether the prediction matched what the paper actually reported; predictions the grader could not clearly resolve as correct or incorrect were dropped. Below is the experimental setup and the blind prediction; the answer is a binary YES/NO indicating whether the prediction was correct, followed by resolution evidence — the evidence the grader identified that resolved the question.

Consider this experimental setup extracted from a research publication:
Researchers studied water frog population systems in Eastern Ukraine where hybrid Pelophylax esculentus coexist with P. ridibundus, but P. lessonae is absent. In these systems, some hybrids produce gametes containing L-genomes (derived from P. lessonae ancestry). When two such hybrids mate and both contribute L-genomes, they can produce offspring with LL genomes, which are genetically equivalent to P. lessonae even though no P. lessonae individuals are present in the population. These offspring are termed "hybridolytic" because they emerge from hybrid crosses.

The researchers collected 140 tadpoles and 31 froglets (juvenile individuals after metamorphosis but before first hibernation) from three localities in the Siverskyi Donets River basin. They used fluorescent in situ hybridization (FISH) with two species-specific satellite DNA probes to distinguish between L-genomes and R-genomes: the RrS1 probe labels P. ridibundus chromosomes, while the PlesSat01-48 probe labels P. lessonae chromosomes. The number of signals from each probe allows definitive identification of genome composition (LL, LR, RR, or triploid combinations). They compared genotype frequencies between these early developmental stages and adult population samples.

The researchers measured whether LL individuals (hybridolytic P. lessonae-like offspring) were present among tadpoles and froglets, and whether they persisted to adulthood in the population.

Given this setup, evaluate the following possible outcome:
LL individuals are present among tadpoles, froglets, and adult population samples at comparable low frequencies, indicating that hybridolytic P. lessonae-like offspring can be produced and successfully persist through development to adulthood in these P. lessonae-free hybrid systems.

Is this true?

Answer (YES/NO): NO